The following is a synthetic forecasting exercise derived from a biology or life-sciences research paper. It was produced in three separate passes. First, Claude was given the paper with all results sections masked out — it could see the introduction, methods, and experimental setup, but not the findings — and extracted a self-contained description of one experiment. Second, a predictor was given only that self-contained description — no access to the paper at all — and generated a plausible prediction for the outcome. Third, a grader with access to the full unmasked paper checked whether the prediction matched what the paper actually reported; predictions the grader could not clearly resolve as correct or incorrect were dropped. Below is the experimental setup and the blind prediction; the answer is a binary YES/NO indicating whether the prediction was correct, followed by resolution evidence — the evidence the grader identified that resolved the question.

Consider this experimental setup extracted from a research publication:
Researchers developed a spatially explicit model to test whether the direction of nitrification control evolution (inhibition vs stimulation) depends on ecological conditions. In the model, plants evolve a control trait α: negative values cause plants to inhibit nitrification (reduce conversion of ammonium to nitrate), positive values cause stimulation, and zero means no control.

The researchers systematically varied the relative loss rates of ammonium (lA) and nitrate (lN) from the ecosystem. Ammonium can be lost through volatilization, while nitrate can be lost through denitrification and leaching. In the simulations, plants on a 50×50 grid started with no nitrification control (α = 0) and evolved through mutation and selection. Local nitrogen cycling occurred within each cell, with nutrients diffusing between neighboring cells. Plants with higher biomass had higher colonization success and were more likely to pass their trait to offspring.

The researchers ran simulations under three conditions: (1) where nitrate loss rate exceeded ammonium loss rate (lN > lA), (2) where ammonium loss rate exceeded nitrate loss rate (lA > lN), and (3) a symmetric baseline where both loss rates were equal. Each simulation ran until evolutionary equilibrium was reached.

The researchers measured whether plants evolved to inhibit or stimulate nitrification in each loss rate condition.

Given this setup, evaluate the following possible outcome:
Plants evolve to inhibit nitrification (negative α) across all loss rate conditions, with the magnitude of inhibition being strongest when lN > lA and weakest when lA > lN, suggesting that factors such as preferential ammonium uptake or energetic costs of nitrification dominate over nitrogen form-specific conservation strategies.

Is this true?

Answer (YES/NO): NO